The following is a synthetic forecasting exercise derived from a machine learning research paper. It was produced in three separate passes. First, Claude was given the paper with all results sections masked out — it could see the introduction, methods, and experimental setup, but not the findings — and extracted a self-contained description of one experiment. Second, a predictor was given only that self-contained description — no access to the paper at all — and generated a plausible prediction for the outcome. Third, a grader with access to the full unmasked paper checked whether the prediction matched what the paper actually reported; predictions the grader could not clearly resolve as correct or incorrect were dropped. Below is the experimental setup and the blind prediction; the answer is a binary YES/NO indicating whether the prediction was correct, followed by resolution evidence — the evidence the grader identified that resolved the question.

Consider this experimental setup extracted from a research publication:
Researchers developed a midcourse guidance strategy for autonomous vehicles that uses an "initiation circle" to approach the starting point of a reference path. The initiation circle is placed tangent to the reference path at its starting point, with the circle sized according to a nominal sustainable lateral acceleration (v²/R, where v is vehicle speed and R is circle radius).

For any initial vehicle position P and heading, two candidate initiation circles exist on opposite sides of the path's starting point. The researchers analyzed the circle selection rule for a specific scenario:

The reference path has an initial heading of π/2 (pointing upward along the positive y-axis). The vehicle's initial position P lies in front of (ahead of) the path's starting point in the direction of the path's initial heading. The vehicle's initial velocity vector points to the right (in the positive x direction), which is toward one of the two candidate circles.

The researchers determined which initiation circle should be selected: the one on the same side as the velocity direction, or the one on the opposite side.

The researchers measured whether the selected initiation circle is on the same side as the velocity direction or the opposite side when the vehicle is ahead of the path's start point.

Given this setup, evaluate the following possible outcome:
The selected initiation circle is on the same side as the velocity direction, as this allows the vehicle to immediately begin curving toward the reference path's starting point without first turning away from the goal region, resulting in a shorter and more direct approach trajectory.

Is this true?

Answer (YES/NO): YES